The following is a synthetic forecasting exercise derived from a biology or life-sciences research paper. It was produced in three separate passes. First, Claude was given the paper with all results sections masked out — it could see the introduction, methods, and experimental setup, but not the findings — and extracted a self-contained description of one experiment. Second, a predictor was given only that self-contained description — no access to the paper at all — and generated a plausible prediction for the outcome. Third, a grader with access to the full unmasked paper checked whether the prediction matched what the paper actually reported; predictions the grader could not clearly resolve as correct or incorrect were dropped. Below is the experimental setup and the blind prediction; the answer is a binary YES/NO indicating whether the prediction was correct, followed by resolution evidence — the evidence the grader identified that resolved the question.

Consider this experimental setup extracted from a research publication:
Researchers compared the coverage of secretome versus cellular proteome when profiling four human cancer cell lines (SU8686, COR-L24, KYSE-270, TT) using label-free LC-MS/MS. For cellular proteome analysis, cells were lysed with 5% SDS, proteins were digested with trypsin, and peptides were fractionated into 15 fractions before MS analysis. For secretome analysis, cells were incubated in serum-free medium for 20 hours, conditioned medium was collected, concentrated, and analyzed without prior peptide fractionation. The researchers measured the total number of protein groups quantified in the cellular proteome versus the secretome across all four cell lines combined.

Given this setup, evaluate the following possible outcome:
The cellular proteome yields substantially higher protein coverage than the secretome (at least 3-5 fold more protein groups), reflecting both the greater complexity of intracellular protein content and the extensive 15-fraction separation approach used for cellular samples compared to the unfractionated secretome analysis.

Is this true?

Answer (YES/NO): YES